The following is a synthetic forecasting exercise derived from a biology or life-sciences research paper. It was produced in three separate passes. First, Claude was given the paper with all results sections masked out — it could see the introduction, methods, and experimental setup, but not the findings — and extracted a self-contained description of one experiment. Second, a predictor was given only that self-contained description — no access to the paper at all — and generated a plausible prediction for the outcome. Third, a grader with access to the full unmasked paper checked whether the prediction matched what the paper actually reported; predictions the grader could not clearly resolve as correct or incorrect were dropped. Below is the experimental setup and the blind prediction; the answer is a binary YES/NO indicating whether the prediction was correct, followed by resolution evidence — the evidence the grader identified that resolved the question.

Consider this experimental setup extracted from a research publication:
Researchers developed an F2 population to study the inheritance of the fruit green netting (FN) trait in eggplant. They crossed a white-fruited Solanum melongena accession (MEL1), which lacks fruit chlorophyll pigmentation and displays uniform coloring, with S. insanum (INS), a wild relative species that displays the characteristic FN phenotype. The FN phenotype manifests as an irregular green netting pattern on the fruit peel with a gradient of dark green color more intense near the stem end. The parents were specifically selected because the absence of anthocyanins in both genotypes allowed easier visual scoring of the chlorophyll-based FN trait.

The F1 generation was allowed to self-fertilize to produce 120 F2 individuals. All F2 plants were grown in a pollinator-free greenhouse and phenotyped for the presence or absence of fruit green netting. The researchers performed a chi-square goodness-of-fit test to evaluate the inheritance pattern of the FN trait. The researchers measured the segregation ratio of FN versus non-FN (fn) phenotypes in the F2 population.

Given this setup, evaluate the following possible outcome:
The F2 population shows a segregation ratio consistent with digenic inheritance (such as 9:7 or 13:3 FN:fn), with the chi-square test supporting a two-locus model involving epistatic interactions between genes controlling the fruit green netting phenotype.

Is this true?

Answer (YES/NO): NO